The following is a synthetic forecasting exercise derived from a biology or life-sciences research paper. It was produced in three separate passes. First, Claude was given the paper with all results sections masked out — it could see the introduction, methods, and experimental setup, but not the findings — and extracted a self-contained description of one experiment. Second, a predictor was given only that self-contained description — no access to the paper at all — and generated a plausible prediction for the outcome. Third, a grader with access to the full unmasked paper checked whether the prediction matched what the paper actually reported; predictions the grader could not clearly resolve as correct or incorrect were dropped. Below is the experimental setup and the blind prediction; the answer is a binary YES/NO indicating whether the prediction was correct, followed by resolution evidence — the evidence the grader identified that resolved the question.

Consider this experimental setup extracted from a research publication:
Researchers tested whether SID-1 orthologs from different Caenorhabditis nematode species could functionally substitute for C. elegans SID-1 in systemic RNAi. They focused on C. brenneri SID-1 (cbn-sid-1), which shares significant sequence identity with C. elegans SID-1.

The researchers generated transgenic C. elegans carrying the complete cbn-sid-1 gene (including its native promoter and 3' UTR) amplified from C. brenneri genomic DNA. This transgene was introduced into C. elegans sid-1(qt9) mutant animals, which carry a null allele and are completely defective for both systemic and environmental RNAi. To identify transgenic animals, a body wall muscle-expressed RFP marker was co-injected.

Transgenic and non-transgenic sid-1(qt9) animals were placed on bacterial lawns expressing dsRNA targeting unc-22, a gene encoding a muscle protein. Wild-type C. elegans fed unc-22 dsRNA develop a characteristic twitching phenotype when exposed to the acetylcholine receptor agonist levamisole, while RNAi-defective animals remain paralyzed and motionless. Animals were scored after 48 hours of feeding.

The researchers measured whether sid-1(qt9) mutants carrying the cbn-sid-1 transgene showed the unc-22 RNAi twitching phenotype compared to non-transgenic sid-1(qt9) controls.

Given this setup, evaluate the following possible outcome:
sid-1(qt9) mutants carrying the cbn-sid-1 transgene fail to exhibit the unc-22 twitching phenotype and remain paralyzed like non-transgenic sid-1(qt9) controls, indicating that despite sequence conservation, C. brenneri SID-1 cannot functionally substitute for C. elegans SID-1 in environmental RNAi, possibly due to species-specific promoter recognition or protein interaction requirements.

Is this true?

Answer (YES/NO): NO